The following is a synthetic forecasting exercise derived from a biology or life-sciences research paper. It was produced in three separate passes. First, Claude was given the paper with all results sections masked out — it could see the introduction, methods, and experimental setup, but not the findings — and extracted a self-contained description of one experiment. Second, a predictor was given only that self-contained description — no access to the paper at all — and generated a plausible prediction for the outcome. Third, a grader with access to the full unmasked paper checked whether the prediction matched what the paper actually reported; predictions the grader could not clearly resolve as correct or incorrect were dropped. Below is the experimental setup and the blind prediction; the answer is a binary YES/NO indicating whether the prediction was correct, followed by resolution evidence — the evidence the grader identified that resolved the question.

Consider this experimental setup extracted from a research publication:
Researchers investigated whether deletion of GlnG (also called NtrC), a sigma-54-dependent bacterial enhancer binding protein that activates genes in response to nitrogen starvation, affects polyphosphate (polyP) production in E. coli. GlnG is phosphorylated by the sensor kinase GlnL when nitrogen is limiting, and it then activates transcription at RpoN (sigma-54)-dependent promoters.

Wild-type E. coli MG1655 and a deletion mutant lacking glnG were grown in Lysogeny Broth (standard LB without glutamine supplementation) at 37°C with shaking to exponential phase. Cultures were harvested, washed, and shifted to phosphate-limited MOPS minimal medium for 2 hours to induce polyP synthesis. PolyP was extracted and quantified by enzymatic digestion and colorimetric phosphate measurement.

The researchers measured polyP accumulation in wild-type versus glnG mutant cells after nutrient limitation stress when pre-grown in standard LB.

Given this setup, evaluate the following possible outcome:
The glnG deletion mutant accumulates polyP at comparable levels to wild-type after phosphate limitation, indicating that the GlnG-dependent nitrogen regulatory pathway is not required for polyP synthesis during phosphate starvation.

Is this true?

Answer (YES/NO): NO